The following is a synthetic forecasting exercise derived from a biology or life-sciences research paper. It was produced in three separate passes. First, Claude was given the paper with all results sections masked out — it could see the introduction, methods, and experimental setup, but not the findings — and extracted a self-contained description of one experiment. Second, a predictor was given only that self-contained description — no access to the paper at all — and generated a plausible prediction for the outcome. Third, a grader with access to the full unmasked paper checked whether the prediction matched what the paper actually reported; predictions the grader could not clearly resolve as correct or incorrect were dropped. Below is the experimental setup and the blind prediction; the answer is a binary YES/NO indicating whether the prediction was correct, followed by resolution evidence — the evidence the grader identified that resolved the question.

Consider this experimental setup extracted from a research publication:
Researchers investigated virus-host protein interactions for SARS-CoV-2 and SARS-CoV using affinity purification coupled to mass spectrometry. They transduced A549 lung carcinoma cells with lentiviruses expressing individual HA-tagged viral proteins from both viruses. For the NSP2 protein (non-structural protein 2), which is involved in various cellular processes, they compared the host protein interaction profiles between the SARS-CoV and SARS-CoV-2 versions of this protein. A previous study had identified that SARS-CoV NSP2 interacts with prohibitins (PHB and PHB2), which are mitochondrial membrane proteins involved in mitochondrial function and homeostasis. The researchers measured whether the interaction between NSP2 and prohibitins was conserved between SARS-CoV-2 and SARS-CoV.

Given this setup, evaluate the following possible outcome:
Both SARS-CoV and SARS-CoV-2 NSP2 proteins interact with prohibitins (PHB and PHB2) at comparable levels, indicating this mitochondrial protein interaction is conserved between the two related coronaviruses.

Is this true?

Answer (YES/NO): NO